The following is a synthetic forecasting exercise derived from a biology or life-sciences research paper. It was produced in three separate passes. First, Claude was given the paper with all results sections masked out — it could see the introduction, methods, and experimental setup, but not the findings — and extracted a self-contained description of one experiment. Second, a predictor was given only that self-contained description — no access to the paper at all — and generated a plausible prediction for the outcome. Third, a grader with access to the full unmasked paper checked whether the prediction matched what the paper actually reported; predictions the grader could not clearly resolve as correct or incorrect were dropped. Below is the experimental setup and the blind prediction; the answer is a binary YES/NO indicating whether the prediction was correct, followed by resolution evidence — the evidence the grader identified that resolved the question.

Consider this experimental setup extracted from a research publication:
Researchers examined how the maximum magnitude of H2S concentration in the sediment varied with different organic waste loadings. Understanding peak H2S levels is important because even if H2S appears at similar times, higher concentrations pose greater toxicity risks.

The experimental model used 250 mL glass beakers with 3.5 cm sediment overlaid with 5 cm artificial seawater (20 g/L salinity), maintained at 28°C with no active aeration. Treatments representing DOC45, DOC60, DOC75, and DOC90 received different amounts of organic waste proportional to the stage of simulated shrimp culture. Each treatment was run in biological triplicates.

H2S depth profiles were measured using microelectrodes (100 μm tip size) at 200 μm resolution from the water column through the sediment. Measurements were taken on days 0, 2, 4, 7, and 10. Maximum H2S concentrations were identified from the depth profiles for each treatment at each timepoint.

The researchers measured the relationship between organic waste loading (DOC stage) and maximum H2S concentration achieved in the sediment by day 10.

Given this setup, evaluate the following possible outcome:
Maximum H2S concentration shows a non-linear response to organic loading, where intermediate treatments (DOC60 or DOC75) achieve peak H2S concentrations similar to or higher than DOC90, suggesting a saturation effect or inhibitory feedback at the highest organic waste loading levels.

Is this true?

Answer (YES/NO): NO